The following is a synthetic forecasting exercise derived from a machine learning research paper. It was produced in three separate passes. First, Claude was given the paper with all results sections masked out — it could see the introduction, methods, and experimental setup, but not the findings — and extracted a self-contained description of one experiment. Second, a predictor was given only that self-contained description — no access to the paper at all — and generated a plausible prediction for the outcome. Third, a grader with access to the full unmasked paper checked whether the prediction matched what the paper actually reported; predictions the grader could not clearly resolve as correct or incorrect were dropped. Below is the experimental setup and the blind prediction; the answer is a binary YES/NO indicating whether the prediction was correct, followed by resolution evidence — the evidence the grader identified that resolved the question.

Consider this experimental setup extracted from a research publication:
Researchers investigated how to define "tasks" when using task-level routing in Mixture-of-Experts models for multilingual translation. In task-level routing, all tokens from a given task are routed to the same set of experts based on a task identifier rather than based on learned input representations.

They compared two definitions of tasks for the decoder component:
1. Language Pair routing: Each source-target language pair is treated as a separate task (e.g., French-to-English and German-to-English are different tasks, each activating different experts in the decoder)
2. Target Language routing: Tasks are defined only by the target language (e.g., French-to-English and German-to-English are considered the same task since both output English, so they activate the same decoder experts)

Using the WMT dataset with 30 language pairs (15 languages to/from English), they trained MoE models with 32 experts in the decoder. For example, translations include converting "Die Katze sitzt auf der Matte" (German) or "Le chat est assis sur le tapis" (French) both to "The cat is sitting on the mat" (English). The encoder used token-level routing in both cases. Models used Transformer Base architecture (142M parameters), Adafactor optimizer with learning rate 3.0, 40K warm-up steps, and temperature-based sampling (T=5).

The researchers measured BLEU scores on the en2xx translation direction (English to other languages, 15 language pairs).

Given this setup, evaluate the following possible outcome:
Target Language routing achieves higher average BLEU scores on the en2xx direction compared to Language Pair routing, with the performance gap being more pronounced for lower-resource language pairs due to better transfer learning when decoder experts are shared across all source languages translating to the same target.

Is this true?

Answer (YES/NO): NO